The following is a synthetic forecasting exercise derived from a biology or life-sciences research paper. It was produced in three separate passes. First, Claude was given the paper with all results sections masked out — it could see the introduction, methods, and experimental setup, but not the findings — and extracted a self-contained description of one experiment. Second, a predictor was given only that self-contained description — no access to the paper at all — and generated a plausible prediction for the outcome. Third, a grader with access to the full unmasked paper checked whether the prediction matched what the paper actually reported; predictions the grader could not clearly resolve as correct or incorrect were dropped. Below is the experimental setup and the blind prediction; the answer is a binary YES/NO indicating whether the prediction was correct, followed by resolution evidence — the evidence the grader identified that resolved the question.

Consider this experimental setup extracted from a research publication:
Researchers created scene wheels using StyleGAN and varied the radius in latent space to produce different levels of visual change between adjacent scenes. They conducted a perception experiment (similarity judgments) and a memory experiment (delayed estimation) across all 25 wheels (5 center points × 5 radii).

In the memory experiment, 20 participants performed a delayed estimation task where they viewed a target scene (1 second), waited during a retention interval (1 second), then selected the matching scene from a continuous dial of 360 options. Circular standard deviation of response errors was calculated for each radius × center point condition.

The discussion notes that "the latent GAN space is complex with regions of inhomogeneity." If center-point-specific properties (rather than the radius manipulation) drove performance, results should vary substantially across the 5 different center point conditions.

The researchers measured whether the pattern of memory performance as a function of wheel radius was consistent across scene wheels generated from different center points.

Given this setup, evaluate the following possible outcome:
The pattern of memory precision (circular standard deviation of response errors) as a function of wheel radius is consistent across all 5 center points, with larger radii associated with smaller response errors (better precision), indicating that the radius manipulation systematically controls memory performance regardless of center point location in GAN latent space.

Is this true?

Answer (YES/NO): YES